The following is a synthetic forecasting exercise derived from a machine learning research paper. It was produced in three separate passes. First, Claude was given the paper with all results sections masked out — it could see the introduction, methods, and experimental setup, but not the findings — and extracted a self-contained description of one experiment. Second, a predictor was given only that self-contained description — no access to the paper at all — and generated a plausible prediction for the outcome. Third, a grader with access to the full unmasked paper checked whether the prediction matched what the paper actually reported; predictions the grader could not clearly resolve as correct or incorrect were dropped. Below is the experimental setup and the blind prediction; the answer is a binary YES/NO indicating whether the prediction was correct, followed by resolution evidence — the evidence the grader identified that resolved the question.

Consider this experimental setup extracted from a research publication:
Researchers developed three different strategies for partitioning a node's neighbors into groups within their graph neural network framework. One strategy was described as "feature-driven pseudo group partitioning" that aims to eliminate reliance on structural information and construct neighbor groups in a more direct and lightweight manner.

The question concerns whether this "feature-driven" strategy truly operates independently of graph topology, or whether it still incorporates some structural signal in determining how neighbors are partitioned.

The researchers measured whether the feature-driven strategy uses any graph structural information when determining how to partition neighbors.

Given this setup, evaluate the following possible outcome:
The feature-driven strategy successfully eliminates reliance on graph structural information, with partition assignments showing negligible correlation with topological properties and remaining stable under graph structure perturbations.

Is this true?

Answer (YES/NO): NO